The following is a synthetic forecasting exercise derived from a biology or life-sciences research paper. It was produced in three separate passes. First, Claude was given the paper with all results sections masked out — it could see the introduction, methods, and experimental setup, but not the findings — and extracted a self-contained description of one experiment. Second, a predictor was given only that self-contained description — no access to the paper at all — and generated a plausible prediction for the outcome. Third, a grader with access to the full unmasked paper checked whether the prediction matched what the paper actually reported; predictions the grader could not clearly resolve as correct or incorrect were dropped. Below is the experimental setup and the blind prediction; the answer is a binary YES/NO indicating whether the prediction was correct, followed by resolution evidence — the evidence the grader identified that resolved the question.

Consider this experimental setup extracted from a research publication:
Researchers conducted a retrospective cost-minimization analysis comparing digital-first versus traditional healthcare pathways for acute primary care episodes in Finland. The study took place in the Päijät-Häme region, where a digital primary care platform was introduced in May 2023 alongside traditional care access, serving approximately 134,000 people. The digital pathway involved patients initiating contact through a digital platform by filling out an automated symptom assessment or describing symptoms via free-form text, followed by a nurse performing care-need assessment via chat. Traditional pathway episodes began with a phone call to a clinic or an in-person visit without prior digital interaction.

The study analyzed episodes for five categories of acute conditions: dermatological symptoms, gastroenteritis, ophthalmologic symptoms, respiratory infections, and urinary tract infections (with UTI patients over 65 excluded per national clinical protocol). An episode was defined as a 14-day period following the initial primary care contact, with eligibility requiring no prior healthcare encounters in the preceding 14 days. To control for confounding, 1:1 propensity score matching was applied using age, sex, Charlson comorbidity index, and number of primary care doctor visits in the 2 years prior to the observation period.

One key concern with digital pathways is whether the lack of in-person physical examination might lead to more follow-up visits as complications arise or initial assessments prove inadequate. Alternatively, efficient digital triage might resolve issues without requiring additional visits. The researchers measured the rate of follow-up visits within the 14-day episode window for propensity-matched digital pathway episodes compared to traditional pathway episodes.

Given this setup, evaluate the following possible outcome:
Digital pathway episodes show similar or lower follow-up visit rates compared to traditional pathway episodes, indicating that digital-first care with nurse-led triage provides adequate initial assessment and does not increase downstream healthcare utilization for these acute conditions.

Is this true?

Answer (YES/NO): YES